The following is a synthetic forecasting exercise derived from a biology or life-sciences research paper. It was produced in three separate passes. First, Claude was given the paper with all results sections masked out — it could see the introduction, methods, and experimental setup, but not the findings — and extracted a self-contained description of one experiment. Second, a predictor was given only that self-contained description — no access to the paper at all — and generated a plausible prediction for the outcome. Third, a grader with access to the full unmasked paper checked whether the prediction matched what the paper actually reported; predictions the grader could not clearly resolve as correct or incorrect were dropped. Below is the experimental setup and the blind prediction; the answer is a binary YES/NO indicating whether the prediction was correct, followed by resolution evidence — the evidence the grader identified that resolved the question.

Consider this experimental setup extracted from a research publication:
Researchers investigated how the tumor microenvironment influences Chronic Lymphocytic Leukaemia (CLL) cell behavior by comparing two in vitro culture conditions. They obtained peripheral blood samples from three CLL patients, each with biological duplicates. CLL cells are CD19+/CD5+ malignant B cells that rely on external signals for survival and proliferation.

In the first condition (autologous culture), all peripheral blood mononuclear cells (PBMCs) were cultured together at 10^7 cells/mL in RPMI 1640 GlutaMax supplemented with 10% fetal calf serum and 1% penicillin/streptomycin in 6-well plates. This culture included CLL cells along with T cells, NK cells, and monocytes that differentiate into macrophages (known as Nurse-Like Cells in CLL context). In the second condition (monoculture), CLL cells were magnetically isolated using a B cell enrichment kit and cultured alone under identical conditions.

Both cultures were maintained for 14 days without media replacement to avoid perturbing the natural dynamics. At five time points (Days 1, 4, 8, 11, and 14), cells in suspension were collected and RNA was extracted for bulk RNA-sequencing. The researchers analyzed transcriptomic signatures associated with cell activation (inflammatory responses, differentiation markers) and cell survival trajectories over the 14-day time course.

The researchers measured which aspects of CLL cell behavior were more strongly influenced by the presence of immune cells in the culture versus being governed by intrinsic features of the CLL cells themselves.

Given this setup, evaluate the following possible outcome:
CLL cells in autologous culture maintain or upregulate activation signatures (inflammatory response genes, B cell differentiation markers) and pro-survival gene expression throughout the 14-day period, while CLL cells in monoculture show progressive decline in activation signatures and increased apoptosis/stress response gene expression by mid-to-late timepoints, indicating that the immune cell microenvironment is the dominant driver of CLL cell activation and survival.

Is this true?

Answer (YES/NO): NO